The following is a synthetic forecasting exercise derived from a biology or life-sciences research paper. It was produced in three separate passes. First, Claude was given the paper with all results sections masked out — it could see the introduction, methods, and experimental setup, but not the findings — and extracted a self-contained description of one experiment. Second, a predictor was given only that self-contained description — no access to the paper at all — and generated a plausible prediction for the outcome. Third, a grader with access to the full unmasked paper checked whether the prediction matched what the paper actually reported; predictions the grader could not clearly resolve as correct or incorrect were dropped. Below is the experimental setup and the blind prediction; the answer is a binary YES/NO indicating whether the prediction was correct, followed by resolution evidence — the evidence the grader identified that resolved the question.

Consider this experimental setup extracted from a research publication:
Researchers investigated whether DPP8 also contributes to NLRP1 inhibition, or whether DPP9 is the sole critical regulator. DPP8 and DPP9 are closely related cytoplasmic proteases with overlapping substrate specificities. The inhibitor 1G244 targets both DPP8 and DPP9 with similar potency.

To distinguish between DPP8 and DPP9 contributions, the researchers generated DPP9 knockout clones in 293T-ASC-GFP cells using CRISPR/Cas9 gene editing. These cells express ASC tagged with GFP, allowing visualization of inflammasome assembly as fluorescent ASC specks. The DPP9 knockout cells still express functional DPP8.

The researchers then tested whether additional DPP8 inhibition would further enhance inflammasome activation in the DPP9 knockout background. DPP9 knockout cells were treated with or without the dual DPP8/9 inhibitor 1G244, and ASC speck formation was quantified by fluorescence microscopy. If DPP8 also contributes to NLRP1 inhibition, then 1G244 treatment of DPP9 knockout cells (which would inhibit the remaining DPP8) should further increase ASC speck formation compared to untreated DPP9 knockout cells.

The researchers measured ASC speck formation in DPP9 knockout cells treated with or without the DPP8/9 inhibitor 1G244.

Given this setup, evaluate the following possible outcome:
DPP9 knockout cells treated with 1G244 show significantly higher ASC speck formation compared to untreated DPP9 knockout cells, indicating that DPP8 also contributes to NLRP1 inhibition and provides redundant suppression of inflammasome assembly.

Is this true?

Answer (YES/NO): YES